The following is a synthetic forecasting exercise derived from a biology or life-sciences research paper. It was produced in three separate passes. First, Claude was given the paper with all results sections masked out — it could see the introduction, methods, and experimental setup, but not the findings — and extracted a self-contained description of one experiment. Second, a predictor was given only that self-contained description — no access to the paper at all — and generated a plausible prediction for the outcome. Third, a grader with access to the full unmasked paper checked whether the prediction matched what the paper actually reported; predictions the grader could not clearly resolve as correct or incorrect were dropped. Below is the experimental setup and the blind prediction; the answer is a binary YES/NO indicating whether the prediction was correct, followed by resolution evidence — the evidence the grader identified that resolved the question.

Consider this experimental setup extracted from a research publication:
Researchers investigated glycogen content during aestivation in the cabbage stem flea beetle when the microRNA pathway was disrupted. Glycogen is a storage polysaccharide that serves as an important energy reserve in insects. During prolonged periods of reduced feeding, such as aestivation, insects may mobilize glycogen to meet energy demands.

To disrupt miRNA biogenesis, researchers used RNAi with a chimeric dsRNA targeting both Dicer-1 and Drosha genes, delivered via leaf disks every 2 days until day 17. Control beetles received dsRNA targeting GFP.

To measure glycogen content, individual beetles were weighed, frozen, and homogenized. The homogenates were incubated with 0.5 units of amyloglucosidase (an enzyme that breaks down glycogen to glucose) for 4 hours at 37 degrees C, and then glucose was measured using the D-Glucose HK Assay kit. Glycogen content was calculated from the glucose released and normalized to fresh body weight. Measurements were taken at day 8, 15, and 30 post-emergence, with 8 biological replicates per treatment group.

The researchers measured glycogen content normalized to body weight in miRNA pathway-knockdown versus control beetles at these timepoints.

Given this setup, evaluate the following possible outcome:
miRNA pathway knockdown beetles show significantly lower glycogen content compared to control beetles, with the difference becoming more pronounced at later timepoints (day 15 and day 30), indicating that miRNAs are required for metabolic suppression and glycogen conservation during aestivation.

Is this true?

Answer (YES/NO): NO